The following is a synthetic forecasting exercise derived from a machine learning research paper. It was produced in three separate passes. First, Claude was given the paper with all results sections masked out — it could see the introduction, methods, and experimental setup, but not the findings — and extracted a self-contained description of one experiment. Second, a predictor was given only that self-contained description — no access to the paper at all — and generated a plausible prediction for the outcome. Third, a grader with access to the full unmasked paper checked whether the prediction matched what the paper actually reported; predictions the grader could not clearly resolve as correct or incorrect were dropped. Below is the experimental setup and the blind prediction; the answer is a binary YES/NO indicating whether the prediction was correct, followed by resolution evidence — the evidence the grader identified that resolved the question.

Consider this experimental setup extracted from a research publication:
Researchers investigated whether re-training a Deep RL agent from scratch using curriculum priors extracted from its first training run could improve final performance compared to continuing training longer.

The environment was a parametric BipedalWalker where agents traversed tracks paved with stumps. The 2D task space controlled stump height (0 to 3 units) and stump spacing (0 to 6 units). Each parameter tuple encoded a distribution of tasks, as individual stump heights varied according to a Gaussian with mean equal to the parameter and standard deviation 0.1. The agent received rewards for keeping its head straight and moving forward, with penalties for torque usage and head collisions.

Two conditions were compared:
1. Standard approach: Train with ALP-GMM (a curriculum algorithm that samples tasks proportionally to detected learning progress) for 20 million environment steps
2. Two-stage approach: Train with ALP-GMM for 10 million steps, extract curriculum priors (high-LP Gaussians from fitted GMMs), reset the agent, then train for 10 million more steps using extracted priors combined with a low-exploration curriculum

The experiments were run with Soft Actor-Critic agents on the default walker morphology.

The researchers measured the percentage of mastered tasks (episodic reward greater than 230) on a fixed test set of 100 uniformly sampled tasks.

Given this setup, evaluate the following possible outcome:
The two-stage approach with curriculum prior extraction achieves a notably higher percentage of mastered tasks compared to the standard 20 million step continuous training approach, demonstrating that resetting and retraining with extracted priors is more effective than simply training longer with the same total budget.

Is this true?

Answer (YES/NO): YES